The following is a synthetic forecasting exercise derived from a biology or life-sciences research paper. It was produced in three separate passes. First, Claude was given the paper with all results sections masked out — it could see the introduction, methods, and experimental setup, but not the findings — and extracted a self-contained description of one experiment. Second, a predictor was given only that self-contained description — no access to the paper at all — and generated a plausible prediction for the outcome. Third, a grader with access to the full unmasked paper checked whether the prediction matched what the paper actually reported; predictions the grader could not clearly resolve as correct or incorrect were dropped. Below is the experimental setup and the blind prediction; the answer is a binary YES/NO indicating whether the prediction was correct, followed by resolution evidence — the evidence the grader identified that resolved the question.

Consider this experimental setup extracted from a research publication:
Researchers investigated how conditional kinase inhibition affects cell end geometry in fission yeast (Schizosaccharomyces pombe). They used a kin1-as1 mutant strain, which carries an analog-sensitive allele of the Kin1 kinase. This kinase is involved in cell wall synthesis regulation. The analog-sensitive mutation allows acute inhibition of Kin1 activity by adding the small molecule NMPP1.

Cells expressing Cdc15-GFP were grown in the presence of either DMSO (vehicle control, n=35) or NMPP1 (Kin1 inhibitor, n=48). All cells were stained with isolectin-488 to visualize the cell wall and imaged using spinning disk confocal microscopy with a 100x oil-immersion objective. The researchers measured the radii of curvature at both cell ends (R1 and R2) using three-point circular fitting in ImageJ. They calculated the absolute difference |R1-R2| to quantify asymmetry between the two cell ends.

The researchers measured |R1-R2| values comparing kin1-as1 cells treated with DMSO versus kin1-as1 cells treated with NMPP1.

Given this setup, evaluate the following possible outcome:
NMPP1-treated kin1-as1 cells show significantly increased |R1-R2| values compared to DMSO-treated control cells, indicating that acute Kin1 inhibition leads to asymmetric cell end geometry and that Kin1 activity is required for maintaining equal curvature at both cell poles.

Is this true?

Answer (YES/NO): YES